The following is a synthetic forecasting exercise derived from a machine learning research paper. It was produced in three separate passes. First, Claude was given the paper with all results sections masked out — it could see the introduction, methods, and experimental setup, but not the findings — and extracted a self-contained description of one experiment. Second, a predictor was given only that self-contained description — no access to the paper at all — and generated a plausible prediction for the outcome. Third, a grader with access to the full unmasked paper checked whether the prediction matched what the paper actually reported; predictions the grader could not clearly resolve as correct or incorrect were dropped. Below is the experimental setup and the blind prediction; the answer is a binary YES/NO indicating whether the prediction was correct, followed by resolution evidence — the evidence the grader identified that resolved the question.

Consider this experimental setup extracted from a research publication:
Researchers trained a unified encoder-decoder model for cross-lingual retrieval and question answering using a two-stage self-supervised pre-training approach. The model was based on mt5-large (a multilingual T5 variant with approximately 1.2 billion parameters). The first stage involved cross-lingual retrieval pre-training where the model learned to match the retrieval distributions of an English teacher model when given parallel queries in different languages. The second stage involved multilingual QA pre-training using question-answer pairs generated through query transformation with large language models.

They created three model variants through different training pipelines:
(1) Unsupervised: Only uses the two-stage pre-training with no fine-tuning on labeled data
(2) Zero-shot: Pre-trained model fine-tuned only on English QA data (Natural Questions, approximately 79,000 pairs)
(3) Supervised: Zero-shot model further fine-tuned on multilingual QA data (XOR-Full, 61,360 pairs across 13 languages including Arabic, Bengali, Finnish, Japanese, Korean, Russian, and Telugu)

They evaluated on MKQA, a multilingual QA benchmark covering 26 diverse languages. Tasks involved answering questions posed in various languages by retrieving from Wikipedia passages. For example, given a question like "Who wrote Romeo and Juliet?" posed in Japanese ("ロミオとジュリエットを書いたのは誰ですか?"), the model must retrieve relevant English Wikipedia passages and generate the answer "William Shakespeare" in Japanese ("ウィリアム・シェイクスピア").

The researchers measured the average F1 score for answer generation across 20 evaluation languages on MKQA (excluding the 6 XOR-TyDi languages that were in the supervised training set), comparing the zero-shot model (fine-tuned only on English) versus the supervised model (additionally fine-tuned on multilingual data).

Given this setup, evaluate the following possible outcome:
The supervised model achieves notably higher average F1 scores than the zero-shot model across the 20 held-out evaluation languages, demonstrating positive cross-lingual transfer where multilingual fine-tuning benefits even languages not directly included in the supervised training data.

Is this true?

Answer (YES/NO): NO